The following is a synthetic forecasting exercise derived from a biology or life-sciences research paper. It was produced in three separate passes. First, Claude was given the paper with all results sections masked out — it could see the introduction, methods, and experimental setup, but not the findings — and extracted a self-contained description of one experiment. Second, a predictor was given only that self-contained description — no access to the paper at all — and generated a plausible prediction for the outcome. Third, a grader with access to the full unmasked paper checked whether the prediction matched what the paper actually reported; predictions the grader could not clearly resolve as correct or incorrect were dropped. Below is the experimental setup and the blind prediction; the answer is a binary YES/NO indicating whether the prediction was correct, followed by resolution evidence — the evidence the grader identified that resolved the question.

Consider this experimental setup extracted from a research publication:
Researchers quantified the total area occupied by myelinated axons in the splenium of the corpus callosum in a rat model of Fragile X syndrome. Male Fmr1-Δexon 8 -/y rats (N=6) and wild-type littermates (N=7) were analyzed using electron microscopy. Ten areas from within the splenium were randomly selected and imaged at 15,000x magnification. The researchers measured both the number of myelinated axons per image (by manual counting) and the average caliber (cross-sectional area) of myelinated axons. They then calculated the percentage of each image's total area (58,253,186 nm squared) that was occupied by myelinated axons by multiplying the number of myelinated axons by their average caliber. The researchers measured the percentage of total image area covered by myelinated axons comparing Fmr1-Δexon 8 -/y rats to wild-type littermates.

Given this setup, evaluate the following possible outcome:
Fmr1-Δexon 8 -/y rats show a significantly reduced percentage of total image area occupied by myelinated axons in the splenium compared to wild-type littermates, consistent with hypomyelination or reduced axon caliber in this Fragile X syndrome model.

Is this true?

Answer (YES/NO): YES